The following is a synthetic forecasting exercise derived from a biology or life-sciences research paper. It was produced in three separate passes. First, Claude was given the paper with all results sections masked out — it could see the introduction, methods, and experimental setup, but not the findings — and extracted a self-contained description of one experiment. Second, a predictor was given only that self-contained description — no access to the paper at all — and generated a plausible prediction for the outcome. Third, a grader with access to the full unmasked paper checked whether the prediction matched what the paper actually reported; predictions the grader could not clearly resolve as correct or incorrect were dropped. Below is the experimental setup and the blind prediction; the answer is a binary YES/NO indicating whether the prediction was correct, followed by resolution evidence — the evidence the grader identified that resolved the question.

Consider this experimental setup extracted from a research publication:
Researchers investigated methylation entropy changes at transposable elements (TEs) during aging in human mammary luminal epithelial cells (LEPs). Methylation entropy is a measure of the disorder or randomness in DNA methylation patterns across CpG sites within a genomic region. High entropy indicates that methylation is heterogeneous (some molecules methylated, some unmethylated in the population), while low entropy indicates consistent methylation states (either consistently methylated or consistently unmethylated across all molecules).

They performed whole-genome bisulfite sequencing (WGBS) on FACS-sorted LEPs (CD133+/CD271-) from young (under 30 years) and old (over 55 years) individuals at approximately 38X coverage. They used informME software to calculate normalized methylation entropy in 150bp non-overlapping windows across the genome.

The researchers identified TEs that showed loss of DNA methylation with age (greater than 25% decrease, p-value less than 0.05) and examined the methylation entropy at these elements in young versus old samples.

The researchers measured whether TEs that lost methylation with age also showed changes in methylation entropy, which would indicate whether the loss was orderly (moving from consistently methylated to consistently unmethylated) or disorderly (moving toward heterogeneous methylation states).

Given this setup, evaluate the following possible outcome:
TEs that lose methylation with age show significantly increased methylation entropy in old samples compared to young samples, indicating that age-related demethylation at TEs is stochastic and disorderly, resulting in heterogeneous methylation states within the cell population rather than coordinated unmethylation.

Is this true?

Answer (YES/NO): YES